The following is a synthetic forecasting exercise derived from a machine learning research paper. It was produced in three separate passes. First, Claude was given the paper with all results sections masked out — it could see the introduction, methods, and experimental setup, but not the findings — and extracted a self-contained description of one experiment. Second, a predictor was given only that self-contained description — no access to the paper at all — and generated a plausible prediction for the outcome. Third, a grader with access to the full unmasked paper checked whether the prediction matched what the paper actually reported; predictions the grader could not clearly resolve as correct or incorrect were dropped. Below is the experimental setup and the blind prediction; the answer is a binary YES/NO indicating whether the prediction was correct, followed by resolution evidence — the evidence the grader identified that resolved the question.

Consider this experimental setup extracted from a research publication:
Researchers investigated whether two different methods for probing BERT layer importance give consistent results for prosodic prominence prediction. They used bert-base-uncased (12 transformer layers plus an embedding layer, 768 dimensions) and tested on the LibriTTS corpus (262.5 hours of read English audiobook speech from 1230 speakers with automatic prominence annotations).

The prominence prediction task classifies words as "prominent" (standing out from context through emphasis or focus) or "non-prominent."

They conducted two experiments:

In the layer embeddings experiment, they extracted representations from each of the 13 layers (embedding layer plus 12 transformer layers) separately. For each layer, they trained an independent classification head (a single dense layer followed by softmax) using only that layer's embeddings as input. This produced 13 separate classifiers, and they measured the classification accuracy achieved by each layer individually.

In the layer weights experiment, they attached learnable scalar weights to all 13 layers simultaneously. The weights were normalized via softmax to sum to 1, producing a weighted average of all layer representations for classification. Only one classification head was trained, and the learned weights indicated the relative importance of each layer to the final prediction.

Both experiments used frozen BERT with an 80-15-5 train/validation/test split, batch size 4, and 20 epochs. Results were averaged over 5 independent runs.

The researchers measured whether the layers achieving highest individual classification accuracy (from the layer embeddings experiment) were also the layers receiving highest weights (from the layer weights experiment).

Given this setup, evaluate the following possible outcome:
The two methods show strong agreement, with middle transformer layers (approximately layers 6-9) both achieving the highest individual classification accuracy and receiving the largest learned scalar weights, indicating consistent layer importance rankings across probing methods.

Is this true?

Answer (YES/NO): NO